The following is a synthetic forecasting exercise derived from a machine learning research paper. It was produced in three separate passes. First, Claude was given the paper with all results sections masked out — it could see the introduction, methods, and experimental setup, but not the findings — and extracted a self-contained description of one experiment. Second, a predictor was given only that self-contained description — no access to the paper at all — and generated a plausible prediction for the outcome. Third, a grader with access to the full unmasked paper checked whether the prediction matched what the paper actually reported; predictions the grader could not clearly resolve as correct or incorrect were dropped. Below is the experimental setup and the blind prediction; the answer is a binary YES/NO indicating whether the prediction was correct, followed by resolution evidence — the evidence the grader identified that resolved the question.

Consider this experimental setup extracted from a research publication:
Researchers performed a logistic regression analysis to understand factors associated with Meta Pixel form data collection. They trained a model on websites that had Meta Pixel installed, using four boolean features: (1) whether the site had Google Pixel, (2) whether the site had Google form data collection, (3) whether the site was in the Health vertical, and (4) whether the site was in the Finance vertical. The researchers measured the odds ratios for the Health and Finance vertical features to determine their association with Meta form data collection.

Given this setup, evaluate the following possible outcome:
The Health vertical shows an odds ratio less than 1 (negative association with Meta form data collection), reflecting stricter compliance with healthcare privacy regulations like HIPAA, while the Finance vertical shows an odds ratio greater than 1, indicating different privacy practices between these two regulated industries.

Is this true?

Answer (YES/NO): NO